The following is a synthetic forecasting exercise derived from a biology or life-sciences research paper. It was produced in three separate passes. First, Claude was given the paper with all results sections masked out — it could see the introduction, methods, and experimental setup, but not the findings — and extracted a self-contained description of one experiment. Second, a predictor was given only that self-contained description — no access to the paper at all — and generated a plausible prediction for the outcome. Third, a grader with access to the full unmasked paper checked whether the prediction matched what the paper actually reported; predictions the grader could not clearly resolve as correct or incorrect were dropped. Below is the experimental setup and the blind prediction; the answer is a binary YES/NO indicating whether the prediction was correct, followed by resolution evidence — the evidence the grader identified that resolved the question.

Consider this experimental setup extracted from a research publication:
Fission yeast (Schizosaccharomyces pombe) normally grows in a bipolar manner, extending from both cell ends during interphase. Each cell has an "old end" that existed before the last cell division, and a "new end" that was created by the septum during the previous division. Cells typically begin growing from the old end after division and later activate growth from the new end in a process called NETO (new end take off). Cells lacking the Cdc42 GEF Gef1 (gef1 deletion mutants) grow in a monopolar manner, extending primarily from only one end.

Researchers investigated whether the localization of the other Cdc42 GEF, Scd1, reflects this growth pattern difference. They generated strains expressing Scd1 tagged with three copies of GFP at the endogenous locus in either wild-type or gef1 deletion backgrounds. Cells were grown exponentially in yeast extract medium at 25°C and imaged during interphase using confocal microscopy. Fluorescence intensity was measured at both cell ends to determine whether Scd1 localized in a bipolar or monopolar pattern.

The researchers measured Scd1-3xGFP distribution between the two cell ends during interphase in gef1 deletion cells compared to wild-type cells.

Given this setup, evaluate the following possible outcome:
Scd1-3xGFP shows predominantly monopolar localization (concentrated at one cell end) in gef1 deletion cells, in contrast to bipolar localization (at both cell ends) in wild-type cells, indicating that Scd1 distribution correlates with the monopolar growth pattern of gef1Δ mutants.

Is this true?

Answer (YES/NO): NO